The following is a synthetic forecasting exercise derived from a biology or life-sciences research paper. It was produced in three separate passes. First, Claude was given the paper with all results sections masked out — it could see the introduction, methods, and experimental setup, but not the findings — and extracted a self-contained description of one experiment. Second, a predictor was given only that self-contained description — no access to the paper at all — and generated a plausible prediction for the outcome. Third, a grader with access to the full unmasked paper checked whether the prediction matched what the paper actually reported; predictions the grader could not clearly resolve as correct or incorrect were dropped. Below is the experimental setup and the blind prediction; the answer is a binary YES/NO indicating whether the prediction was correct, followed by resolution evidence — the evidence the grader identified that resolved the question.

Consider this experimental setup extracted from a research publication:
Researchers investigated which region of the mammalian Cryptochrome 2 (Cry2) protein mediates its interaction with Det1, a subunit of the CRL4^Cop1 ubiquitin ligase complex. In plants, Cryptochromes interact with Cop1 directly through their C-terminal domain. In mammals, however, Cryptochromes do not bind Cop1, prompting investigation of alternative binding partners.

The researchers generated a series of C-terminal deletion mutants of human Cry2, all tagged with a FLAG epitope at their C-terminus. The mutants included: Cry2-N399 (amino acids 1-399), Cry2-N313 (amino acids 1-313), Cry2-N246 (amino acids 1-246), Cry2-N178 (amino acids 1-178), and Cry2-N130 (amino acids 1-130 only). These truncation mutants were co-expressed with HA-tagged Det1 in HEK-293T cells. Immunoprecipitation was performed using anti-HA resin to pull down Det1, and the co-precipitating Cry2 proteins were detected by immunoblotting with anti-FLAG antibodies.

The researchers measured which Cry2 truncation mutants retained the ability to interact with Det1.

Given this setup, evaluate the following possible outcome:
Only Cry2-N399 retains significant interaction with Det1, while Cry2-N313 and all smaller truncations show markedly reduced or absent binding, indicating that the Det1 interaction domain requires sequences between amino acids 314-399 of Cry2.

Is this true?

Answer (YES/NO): NO